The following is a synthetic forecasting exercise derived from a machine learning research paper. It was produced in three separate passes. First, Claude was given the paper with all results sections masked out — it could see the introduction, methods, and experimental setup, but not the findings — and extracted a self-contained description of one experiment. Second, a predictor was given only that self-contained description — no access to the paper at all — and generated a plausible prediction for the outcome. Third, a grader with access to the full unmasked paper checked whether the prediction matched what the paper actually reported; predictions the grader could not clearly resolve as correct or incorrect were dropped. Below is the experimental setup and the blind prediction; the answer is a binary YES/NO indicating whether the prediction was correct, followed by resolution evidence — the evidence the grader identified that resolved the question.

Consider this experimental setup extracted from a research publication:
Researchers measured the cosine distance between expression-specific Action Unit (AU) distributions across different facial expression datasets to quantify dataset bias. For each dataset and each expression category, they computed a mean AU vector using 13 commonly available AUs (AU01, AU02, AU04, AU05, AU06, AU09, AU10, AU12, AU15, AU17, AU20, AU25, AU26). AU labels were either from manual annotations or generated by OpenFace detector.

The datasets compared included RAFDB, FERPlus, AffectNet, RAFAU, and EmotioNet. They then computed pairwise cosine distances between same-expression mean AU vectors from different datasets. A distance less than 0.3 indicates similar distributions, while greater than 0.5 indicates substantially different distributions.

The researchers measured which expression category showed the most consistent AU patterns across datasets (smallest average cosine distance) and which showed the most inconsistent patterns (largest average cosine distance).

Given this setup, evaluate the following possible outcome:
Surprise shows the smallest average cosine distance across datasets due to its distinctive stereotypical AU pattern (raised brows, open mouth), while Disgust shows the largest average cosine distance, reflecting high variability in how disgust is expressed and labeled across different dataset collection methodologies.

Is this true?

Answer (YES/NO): NO